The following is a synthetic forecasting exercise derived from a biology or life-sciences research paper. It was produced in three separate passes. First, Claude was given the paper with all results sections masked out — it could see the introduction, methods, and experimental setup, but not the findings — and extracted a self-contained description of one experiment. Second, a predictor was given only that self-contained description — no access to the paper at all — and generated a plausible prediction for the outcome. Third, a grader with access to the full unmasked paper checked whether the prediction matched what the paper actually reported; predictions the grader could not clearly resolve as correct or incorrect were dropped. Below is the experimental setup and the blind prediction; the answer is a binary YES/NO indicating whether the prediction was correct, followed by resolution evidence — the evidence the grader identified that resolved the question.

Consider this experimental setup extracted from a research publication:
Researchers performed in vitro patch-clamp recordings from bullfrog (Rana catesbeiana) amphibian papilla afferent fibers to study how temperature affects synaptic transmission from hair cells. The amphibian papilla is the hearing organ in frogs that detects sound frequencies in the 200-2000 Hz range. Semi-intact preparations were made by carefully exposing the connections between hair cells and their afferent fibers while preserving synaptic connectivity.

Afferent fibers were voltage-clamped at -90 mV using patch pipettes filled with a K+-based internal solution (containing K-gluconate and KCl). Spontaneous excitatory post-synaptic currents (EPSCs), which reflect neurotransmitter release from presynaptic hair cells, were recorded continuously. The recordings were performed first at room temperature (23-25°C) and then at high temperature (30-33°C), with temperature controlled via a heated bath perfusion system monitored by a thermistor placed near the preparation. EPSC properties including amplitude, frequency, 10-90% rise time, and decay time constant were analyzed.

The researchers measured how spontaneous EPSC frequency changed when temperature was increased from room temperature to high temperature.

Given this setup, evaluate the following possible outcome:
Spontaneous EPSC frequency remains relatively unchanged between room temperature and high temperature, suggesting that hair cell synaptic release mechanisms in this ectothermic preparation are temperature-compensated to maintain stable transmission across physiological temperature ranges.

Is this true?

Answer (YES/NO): NO